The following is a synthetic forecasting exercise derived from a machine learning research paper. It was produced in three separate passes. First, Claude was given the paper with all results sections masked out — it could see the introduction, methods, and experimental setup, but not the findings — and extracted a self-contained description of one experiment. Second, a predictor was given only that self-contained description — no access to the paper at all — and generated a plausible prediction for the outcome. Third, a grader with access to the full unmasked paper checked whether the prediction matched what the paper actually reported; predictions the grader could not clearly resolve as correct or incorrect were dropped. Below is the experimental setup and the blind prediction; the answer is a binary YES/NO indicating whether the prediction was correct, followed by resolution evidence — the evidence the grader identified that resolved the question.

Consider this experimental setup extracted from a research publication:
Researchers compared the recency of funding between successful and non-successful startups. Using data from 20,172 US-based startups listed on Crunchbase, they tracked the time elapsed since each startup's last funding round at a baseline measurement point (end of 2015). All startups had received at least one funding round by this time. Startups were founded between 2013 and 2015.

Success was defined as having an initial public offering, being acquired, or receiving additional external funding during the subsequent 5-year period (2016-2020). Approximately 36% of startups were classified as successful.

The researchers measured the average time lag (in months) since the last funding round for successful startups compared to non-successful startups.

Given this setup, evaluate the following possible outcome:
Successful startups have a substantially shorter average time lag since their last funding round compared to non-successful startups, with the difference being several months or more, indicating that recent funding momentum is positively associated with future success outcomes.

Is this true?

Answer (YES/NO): YES